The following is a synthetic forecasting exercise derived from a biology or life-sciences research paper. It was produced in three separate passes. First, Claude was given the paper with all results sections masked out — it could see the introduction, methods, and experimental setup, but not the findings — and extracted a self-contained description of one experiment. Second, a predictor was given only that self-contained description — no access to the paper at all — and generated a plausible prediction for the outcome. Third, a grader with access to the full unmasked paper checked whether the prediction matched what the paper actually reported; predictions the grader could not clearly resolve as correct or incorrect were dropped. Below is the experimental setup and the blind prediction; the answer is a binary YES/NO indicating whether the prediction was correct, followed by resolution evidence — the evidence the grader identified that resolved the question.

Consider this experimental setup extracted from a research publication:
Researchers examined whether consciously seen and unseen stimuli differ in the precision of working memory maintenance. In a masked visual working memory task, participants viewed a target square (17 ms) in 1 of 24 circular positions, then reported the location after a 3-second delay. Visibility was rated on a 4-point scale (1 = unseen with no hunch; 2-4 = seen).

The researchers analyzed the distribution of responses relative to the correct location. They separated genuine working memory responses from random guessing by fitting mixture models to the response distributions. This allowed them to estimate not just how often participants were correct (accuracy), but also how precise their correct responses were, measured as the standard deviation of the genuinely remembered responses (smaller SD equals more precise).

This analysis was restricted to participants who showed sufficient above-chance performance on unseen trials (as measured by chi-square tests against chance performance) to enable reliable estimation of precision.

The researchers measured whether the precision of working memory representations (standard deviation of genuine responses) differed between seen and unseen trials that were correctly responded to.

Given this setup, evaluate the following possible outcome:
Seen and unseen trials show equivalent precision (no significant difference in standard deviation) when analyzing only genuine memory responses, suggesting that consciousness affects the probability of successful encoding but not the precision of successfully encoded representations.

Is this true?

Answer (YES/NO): NO